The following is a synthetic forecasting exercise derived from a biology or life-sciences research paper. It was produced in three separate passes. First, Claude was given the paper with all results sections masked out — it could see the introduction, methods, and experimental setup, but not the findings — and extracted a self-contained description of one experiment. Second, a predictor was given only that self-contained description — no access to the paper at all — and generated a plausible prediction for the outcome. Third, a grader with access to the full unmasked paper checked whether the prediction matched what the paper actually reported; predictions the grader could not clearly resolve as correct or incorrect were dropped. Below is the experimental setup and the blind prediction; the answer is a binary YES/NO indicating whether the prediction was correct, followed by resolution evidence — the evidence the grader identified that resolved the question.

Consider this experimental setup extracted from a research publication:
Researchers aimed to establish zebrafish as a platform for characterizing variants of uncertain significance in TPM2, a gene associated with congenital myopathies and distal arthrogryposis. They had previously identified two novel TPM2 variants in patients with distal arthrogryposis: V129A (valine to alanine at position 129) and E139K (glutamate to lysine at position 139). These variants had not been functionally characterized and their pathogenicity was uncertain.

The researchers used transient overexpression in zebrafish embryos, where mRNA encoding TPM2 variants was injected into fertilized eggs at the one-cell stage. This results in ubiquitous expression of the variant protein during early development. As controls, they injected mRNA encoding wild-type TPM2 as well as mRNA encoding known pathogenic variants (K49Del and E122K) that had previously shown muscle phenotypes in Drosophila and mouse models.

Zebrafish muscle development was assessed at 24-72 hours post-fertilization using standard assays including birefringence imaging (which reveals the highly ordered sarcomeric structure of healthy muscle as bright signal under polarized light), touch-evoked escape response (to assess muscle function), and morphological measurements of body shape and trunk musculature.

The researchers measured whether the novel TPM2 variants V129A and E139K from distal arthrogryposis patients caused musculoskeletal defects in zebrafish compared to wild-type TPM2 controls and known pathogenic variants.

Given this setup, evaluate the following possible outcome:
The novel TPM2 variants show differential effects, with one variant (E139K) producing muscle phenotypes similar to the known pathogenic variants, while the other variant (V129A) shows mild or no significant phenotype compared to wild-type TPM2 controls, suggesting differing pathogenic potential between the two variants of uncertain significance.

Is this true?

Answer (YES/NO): NO